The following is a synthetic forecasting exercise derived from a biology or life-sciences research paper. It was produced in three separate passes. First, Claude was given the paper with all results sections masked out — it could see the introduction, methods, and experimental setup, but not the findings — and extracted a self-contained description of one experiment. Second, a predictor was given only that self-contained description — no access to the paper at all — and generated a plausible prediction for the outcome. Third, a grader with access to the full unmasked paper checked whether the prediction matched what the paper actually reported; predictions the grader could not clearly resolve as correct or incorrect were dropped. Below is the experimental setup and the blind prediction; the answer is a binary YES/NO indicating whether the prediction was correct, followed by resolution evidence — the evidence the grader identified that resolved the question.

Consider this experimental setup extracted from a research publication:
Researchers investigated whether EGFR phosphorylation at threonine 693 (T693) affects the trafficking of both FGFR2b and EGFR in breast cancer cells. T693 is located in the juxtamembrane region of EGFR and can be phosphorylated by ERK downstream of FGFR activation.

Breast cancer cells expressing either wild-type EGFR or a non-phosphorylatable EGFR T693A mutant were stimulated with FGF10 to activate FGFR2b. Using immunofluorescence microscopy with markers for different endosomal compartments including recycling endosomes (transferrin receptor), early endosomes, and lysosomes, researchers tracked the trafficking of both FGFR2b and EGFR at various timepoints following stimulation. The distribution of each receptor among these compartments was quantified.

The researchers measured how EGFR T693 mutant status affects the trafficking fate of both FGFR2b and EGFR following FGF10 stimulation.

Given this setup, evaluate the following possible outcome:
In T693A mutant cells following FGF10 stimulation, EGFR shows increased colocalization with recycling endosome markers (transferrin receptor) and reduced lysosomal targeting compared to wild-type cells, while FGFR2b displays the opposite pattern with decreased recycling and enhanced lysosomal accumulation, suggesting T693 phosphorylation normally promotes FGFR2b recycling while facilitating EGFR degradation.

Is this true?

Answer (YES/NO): NO